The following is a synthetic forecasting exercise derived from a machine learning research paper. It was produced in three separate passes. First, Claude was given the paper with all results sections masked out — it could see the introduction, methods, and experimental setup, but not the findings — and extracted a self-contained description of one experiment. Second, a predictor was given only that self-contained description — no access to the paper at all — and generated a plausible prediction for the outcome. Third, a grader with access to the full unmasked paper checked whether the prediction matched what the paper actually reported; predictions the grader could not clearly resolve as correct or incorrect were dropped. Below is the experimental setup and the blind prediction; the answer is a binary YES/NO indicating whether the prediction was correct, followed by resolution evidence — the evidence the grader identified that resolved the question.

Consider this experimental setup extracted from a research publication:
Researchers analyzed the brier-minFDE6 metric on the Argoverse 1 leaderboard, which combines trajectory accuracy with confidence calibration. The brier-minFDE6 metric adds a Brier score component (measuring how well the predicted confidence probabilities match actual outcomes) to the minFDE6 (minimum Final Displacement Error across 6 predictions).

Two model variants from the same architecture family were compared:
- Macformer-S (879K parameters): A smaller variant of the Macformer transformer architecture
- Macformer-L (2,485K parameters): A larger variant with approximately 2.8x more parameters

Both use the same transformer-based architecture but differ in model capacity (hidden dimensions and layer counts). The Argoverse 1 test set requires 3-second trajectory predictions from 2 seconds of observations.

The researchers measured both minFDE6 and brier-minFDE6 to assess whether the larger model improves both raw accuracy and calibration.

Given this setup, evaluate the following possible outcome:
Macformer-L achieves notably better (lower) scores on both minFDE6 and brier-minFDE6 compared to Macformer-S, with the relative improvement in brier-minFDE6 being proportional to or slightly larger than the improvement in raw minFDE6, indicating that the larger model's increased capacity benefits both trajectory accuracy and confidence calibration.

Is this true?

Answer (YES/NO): NO